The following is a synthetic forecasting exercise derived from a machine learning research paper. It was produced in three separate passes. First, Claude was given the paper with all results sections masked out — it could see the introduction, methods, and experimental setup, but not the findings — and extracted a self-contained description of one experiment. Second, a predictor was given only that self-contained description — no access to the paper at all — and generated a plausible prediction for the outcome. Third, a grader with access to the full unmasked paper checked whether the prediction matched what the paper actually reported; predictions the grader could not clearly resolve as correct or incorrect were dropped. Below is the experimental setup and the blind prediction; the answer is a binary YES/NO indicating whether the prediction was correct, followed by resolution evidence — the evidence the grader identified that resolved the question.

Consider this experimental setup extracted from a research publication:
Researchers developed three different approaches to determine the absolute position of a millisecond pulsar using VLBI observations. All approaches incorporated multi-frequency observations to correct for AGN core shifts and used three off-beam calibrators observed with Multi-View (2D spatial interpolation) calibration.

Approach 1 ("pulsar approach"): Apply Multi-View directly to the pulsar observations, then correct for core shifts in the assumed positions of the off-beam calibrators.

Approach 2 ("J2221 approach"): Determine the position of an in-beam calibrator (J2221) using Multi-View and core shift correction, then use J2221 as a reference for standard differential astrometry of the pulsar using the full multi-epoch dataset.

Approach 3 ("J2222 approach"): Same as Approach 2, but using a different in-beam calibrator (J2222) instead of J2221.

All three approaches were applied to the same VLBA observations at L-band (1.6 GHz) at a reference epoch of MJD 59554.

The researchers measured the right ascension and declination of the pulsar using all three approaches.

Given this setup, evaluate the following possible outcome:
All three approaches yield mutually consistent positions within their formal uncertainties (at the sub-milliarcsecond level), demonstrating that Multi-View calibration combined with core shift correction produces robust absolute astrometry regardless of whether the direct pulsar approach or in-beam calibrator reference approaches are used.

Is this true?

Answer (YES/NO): YES